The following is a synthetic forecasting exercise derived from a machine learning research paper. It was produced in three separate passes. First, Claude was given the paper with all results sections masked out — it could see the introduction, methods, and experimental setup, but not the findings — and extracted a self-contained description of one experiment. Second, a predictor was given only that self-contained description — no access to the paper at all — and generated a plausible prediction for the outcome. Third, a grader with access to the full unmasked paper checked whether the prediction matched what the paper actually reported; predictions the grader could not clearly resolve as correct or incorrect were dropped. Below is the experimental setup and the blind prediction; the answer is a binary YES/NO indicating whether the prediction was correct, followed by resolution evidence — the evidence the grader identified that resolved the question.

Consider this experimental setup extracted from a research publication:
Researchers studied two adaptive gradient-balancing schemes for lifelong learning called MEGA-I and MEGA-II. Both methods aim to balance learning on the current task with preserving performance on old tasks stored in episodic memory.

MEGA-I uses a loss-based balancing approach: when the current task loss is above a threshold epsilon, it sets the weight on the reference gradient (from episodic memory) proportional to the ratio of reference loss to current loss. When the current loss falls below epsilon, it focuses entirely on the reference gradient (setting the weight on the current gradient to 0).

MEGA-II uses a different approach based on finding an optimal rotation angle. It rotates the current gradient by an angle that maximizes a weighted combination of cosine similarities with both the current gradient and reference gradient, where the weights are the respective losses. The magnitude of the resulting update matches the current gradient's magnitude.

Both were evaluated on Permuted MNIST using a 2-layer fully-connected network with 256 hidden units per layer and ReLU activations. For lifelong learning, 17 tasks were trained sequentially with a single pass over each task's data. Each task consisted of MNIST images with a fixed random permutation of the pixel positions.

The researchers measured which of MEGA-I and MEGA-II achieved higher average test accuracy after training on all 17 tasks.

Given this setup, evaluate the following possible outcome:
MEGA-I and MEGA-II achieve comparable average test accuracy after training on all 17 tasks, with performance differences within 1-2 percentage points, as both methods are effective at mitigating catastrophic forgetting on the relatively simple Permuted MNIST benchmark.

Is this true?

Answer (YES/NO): YES